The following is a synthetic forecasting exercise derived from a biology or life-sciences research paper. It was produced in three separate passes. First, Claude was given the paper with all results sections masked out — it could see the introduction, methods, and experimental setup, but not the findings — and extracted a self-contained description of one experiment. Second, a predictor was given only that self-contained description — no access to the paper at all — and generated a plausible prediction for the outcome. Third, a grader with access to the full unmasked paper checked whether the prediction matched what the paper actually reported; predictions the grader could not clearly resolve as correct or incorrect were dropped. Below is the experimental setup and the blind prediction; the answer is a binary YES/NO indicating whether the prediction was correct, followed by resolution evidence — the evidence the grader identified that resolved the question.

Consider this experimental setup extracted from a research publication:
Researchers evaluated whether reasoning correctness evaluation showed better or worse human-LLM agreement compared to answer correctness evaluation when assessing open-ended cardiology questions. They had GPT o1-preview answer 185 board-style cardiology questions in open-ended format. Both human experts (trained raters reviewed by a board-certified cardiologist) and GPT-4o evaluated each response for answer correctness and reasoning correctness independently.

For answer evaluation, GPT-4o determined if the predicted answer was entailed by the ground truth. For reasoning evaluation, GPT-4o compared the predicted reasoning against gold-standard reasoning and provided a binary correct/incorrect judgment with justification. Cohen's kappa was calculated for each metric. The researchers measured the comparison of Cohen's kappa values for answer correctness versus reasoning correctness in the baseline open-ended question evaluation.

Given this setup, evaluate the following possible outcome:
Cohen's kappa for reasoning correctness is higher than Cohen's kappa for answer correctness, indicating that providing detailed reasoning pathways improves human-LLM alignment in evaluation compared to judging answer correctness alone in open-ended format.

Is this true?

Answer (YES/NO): YES